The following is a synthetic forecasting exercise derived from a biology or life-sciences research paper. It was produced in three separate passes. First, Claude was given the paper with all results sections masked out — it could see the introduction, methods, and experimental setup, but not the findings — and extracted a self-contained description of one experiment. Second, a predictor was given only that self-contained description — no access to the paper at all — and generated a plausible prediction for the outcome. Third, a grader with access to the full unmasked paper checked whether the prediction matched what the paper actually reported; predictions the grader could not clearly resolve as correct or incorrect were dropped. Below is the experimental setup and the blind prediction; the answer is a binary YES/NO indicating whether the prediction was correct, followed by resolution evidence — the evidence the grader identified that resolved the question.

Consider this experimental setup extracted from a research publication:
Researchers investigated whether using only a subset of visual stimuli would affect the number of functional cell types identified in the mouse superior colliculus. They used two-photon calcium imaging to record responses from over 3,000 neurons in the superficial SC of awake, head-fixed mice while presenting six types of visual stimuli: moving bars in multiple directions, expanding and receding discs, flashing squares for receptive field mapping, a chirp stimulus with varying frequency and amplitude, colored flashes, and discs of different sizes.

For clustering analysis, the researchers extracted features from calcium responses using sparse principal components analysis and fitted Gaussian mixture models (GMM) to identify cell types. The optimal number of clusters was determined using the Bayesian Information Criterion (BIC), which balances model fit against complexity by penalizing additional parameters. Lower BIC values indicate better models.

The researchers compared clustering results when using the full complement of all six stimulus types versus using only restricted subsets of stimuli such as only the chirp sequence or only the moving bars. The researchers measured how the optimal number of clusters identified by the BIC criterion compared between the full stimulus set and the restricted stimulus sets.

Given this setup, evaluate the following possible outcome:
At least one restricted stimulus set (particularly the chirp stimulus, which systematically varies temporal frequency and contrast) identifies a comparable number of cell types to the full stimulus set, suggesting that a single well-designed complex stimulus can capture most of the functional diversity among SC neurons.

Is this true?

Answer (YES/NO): NO